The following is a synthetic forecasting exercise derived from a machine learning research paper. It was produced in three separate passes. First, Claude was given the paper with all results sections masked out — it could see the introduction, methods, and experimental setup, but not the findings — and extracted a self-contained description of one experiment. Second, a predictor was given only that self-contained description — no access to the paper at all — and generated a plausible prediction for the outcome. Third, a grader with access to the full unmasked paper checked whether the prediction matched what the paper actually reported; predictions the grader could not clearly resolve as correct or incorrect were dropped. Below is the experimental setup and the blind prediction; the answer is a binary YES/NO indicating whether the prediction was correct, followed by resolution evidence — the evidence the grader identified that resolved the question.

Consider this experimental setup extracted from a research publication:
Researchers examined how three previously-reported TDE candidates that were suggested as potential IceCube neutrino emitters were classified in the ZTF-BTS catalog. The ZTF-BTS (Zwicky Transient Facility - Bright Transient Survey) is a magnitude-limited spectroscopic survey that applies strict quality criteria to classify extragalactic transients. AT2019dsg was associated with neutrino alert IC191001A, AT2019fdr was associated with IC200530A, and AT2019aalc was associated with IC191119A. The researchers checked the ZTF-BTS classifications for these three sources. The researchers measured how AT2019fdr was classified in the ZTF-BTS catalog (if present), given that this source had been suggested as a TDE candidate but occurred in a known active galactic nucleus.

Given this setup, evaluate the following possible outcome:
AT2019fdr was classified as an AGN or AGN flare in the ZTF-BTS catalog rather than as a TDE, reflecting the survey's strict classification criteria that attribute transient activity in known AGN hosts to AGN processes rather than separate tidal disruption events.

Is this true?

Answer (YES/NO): NO